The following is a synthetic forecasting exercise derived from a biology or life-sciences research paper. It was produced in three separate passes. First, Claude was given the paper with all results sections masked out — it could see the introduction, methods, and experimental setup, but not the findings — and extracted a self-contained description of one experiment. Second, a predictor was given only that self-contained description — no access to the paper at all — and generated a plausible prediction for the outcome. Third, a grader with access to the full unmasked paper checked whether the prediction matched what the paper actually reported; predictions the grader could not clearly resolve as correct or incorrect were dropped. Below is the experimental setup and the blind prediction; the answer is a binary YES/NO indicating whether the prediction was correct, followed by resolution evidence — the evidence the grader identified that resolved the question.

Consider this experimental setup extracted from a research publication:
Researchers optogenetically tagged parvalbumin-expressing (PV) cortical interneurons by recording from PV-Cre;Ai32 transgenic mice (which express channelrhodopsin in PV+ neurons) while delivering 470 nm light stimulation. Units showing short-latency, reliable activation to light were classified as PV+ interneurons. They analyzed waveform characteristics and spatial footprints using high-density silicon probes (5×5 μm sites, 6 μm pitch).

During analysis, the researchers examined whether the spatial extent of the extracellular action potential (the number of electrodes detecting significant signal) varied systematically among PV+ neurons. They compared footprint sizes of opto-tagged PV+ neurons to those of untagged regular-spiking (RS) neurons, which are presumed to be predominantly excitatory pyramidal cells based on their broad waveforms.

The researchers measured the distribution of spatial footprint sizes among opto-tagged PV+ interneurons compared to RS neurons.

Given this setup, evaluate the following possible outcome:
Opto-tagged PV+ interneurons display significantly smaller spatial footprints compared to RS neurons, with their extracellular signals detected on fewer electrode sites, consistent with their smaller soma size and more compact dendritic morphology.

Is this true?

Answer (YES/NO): NO